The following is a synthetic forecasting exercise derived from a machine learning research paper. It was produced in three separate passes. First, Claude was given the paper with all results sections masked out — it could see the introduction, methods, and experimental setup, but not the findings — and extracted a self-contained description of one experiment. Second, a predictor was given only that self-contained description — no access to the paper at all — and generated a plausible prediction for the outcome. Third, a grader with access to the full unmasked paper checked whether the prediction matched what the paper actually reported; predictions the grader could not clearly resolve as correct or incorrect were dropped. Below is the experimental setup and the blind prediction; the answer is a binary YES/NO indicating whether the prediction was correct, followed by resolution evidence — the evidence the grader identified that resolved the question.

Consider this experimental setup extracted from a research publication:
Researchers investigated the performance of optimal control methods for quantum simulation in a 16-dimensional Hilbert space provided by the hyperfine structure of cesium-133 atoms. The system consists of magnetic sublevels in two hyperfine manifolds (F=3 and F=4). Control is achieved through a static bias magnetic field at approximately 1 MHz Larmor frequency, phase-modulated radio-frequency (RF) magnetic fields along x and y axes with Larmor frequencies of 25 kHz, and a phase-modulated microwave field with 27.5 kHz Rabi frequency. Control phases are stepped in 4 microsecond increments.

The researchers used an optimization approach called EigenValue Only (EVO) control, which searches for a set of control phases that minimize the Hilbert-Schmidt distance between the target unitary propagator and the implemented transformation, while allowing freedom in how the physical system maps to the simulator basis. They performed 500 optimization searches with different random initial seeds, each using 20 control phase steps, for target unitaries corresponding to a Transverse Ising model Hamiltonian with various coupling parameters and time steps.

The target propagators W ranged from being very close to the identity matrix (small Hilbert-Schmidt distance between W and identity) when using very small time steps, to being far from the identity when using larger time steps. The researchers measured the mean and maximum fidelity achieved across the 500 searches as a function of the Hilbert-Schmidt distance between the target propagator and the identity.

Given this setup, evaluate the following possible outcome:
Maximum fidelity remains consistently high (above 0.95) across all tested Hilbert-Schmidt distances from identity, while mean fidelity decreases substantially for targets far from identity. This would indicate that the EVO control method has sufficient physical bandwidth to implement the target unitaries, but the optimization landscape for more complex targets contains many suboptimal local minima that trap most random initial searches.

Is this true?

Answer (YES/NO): NO